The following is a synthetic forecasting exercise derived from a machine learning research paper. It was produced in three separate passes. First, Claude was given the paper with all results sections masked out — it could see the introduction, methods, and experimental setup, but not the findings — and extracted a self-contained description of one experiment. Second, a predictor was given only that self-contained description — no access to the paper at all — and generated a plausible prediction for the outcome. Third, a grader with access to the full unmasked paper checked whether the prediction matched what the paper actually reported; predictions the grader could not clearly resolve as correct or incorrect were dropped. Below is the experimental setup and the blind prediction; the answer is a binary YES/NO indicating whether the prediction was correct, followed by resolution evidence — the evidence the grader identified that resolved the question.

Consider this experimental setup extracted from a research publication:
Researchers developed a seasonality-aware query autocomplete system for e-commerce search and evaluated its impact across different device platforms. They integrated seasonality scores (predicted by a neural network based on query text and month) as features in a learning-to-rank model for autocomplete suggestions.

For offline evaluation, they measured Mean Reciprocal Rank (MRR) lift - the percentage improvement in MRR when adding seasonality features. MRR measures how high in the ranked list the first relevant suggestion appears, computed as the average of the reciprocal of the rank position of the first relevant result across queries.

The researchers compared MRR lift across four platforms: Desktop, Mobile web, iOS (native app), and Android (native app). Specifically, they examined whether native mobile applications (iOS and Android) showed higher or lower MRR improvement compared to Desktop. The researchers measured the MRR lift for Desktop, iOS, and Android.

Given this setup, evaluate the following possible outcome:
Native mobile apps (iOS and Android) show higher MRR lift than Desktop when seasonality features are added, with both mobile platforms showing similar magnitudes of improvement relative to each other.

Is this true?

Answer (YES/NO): NO